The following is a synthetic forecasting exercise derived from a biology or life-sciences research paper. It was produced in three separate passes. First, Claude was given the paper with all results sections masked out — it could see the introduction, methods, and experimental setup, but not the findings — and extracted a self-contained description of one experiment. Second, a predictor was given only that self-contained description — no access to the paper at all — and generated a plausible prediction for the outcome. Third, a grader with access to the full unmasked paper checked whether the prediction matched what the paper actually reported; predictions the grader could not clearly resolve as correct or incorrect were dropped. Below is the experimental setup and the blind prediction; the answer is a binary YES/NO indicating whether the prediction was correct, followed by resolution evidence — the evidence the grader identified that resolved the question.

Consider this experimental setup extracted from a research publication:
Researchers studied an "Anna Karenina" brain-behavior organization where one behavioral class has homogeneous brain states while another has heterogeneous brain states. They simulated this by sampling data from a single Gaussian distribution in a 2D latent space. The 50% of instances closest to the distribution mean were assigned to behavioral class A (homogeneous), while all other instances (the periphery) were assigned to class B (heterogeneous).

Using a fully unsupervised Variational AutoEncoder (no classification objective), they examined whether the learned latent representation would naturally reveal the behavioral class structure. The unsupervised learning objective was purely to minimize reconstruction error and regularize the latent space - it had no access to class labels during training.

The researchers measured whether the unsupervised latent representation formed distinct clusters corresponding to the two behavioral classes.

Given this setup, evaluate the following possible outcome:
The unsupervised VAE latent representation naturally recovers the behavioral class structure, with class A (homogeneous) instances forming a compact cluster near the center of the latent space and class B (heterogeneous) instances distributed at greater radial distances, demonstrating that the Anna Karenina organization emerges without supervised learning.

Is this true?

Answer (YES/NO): NO